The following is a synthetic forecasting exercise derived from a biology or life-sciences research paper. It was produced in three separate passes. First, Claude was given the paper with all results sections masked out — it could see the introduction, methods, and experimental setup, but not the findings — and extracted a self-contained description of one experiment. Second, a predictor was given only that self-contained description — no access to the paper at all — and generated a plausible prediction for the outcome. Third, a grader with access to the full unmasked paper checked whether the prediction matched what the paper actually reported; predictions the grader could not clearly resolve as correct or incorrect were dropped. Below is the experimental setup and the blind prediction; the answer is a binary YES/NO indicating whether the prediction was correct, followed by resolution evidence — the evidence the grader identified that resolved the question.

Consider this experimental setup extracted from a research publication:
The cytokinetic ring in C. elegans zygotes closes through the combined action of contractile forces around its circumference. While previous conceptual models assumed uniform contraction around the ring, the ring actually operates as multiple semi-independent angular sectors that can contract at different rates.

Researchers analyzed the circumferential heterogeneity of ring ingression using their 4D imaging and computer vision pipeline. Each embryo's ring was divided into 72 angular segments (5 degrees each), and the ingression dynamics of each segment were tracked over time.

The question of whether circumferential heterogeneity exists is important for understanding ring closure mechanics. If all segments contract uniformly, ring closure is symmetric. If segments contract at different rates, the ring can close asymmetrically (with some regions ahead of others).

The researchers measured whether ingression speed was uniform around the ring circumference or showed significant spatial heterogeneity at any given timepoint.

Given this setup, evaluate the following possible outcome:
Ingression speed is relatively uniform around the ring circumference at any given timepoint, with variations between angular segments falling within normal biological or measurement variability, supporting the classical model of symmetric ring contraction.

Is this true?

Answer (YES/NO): NO